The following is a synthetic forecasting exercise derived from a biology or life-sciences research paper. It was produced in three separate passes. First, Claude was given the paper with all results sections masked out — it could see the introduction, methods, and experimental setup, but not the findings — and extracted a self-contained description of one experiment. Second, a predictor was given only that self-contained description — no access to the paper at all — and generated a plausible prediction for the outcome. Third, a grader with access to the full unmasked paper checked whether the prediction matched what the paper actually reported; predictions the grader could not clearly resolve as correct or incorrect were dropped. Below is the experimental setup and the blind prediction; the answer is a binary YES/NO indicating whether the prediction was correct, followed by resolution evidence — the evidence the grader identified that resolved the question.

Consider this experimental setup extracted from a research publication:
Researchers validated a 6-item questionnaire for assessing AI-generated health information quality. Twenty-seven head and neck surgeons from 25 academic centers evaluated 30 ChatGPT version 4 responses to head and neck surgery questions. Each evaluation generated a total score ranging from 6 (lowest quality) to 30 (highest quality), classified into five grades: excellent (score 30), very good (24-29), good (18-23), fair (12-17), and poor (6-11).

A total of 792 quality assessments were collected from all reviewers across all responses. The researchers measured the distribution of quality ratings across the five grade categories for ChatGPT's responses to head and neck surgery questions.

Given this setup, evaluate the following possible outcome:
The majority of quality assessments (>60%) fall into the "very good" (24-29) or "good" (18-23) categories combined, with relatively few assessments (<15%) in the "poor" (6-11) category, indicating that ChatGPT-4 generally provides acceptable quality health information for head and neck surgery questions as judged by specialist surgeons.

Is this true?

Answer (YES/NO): YES